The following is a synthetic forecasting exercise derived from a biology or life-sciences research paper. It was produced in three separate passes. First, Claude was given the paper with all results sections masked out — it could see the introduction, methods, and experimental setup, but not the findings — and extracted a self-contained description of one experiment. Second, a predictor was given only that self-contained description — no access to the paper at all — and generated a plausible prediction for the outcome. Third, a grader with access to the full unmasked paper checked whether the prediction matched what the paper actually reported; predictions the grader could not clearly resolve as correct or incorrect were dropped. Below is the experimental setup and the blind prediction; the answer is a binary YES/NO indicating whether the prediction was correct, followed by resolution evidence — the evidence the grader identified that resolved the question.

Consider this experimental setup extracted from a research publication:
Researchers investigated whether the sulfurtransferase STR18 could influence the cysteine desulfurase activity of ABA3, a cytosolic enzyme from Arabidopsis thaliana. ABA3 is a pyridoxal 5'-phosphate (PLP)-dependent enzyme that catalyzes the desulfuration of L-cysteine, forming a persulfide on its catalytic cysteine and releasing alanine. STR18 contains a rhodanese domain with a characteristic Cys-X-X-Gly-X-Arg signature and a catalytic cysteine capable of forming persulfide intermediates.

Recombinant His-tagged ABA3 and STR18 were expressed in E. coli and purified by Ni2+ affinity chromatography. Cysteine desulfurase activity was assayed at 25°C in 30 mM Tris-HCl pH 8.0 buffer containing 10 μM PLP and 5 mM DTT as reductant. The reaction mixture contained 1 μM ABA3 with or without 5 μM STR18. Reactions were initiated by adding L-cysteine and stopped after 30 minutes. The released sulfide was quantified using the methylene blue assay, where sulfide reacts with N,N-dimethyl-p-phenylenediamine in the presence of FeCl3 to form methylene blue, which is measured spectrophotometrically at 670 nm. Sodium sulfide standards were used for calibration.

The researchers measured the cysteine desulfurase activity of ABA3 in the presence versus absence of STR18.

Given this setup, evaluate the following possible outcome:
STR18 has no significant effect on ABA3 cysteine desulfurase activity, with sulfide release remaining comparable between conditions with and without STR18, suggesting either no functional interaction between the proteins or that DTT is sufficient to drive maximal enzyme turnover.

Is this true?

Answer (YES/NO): NO